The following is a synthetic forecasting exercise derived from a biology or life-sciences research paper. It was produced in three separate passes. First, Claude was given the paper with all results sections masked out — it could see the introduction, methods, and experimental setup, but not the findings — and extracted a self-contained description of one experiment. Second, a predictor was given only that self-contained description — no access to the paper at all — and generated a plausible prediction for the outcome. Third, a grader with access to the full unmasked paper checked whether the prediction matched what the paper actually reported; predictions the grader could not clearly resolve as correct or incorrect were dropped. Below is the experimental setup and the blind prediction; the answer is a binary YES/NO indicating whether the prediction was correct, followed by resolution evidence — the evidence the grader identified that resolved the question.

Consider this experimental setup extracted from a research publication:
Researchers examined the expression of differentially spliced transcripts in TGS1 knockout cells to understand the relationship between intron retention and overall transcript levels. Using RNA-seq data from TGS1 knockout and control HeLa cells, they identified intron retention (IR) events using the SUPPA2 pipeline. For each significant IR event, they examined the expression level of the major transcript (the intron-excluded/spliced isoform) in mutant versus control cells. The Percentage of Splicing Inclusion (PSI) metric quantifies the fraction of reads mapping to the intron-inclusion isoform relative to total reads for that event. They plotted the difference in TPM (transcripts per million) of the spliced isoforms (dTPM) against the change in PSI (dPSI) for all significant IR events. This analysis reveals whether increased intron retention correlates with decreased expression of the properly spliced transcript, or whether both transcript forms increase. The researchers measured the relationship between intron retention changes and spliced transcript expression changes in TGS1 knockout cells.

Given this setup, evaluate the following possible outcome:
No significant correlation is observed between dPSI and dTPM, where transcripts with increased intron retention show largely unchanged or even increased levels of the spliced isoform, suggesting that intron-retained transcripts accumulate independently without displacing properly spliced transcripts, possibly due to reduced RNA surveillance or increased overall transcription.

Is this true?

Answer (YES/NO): YES